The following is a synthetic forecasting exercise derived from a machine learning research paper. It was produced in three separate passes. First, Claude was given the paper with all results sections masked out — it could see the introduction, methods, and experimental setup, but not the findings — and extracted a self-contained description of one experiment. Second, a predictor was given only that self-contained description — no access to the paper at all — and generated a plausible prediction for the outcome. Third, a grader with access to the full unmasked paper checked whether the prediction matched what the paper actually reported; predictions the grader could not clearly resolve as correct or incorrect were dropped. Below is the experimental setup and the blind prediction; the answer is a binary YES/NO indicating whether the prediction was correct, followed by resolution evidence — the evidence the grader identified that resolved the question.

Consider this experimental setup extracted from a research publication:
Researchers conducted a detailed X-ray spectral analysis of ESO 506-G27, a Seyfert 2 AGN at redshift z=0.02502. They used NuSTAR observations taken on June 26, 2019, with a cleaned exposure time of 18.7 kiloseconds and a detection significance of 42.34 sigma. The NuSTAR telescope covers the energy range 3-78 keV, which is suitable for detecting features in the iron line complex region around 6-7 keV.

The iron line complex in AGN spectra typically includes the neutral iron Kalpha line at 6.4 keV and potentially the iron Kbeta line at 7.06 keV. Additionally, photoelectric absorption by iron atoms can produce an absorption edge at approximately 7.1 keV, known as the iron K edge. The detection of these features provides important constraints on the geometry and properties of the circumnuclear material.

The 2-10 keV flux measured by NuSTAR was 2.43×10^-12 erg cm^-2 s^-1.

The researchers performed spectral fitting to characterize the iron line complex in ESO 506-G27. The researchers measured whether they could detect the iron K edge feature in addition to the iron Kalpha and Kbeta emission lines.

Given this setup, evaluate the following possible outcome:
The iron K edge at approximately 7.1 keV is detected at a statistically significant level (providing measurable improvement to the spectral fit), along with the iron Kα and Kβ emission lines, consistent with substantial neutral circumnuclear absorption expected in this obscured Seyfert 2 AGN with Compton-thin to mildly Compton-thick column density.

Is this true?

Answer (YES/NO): NO